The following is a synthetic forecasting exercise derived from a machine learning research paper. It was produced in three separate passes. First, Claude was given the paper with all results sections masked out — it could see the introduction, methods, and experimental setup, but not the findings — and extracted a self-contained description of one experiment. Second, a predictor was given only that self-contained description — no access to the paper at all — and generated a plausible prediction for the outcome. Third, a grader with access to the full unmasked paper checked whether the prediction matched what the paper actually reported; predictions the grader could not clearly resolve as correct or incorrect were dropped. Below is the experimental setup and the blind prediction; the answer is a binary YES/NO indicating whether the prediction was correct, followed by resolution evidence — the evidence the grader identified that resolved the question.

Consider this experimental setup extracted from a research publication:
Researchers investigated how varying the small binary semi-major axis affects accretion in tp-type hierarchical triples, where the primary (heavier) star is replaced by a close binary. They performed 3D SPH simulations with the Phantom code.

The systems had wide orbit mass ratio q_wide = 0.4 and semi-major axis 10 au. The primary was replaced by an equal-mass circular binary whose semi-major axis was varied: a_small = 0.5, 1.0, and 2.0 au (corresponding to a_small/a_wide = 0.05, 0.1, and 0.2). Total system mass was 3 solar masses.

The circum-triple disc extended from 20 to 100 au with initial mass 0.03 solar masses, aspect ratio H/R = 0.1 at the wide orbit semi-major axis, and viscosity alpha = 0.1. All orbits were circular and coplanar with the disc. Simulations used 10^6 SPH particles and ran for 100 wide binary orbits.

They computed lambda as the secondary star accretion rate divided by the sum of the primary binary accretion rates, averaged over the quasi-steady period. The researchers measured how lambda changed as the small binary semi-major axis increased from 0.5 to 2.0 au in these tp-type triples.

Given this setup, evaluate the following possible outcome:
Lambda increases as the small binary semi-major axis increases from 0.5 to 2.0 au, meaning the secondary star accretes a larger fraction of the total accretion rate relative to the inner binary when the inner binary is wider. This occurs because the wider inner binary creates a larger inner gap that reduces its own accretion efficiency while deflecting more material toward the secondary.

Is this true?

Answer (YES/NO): NO